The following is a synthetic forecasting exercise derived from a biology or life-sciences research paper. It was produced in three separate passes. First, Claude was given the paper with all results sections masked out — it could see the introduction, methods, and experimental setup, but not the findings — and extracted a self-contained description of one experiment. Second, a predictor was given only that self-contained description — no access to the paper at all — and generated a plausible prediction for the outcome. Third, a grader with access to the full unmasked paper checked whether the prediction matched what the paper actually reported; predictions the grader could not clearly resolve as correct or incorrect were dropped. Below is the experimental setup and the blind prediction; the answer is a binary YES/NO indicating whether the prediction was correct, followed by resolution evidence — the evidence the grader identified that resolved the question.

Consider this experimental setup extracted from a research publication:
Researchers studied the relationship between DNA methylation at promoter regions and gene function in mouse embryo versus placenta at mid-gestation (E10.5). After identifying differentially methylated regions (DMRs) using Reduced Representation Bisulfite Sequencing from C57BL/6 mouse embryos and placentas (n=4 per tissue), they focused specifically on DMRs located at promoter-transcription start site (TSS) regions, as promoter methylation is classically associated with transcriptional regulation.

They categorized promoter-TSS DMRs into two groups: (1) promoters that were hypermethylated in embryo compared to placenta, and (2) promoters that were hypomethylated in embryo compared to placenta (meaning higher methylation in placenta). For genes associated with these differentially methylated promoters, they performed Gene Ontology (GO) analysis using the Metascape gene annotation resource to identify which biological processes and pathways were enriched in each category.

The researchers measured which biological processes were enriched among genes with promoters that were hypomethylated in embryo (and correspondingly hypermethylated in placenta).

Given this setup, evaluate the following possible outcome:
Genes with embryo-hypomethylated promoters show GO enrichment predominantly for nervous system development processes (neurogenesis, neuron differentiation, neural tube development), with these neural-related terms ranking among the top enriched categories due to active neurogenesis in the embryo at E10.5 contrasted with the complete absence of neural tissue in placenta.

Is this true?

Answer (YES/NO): NO